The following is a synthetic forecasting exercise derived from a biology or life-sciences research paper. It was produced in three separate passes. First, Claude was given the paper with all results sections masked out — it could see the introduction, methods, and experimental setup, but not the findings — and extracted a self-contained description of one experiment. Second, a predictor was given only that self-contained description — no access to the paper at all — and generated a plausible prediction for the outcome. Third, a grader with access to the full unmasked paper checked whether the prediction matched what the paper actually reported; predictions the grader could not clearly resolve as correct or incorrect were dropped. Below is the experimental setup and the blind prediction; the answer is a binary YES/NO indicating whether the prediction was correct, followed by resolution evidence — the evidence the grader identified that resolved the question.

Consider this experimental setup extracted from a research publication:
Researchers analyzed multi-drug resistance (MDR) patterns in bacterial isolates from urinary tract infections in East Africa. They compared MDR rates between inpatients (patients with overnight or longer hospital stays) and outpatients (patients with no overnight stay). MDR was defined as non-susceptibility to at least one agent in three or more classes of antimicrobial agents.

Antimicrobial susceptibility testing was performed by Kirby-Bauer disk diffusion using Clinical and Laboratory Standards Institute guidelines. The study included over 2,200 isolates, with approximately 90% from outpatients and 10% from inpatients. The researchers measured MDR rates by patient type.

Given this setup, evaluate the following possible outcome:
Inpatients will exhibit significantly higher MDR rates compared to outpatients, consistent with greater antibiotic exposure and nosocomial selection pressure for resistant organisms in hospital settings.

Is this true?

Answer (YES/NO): YES